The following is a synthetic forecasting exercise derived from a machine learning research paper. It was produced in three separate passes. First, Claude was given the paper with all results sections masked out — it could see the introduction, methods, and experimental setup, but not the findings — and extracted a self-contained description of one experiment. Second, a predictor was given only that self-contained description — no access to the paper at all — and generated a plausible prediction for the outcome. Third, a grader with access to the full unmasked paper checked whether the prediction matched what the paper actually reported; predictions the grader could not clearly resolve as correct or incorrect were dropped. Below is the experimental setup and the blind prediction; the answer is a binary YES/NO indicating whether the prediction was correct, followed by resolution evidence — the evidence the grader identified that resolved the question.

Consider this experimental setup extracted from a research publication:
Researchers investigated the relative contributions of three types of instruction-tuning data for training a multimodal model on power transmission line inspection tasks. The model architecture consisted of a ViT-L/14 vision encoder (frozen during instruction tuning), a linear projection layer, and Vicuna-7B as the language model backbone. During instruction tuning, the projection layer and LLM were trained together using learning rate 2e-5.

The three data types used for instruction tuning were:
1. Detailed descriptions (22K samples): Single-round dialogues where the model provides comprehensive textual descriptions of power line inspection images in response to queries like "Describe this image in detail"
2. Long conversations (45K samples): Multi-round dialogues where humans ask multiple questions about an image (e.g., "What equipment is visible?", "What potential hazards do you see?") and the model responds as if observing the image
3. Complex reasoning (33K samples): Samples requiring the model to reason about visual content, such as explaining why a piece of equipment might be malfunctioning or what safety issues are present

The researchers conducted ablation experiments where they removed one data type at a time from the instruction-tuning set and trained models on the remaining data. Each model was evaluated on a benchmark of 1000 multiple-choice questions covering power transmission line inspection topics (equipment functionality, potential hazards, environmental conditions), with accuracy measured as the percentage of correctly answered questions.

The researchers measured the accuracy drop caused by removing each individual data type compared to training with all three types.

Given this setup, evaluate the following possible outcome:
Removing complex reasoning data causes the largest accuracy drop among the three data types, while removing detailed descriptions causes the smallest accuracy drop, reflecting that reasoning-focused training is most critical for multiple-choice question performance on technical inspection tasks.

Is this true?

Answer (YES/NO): NO